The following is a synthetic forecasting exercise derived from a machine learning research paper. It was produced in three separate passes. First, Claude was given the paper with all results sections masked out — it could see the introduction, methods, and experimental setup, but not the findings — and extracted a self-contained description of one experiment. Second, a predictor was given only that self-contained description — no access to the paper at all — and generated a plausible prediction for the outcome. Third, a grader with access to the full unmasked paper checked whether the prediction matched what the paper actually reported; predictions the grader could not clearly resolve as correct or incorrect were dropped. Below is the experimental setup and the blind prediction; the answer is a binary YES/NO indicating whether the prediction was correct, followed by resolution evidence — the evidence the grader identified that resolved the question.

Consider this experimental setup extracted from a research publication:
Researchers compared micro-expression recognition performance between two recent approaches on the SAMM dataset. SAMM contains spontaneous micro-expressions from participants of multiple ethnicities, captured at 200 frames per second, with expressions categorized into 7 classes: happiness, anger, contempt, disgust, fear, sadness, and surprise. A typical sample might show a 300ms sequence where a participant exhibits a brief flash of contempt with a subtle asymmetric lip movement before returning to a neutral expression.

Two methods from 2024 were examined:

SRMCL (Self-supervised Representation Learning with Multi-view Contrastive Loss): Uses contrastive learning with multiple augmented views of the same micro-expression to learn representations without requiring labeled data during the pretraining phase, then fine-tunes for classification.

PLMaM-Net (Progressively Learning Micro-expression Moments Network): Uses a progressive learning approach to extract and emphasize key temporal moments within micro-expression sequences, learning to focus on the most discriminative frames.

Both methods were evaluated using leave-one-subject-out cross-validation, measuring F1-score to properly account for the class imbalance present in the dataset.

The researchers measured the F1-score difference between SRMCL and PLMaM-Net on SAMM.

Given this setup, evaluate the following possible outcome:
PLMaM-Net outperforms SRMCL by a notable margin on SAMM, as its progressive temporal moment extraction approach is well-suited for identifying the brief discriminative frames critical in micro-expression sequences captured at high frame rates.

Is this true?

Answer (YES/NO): YES